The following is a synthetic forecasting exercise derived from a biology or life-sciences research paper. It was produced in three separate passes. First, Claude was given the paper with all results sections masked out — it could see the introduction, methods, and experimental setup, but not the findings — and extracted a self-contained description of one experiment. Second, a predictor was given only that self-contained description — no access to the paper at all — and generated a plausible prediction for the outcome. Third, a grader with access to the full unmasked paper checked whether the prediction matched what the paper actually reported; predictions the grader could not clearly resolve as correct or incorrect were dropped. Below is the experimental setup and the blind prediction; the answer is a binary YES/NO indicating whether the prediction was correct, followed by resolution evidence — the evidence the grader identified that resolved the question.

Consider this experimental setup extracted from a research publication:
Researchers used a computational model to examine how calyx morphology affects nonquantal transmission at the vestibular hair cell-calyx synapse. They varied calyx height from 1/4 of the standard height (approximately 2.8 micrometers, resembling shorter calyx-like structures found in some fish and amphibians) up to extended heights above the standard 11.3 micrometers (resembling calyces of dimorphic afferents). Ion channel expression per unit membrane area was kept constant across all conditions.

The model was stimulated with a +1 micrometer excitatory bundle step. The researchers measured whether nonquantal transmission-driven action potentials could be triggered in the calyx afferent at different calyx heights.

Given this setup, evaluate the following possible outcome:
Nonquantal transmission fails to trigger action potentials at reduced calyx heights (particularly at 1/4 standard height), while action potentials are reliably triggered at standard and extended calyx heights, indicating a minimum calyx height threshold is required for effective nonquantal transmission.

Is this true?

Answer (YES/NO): YES